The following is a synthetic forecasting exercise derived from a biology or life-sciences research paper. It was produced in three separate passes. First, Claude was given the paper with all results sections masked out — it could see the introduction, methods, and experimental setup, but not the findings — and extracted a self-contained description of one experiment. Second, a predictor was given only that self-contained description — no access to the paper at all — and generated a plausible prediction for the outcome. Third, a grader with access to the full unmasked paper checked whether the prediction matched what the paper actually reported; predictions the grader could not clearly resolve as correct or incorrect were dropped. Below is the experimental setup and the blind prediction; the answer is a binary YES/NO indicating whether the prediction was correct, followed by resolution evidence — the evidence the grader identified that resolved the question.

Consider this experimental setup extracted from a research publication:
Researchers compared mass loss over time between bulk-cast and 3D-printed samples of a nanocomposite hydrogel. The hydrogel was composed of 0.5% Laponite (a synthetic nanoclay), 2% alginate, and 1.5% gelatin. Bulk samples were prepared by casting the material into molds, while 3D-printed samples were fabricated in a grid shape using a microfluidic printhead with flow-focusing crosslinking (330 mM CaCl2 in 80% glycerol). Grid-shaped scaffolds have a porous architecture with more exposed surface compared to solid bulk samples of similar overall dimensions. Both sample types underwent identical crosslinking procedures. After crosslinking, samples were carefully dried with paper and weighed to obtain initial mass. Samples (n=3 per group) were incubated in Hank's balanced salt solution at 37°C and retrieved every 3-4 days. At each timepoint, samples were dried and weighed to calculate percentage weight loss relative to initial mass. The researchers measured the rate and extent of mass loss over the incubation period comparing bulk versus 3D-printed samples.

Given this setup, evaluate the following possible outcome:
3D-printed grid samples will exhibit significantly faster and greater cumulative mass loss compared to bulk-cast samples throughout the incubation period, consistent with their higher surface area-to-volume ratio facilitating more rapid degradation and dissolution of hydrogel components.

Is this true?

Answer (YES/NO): NO